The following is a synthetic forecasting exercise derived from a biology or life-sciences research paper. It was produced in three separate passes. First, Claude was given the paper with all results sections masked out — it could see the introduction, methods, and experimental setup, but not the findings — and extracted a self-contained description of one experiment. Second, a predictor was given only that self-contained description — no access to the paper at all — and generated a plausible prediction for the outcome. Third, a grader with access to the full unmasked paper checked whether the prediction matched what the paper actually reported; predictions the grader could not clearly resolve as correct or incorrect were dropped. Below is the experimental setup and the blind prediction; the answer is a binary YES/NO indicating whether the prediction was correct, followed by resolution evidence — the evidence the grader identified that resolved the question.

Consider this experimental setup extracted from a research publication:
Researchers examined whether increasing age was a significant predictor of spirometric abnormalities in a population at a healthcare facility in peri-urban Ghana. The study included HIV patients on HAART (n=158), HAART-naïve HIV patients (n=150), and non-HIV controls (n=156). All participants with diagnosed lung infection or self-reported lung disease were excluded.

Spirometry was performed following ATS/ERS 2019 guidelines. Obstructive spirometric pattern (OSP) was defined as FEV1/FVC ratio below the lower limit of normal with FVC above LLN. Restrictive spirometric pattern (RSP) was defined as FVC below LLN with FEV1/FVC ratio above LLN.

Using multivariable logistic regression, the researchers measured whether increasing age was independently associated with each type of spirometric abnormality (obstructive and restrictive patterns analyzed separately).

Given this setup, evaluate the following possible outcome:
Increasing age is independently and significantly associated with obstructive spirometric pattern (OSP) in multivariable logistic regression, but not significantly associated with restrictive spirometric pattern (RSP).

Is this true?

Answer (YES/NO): NO